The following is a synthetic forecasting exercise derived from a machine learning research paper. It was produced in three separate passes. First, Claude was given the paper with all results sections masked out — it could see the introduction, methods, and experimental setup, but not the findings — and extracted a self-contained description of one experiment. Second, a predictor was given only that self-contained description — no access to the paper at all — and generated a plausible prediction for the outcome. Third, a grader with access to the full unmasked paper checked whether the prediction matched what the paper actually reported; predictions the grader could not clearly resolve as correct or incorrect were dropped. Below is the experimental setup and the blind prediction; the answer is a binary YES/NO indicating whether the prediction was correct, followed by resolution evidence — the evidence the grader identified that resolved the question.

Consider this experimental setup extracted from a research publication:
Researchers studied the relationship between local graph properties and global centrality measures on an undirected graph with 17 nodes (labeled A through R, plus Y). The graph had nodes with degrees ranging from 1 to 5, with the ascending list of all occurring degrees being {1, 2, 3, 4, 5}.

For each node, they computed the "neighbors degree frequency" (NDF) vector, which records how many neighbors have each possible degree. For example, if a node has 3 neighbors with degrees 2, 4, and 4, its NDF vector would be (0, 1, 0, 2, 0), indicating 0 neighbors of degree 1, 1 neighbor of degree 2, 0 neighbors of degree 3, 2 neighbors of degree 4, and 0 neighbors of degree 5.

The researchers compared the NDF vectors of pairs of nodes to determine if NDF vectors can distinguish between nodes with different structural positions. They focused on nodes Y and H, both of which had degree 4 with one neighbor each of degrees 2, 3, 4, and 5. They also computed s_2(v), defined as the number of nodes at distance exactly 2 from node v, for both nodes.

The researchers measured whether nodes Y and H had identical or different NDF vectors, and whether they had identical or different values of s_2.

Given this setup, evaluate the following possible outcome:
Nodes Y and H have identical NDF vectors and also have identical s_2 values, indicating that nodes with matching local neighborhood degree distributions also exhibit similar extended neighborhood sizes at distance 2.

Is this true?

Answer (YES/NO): NO